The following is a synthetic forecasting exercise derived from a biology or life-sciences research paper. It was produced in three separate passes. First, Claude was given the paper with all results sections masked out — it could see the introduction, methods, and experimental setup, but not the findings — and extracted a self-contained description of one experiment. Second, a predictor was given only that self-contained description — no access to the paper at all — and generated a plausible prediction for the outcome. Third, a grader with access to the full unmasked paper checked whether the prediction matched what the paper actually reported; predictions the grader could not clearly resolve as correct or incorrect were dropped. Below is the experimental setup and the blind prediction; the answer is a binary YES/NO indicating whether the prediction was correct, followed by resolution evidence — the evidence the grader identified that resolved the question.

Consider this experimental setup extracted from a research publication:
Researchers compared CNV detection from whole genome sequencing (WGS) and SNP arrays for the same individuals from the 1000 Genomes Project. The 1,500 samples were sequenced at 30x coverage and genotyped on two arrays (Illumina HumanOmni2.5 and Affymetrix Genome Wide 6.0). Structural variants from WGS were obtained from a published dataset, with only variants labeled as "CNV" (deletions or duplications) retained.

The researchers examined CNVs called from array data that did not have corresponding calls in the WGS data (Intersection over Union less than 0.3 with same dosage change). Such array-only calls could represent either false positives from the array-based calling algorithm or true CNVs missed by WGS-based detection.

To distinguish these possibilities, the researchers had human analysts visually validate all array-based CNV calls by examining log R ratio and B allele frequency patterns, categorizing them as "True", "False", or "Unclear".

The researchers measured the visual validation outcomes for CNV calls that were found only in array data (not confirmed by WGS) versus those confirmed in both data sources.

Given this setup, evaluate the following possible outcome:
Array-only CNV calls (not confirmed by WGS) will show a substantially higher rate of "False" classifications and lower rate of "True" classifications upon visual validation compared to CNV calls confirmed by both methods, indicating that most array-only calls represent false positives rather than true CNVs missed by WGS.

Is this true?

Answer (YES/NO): YES